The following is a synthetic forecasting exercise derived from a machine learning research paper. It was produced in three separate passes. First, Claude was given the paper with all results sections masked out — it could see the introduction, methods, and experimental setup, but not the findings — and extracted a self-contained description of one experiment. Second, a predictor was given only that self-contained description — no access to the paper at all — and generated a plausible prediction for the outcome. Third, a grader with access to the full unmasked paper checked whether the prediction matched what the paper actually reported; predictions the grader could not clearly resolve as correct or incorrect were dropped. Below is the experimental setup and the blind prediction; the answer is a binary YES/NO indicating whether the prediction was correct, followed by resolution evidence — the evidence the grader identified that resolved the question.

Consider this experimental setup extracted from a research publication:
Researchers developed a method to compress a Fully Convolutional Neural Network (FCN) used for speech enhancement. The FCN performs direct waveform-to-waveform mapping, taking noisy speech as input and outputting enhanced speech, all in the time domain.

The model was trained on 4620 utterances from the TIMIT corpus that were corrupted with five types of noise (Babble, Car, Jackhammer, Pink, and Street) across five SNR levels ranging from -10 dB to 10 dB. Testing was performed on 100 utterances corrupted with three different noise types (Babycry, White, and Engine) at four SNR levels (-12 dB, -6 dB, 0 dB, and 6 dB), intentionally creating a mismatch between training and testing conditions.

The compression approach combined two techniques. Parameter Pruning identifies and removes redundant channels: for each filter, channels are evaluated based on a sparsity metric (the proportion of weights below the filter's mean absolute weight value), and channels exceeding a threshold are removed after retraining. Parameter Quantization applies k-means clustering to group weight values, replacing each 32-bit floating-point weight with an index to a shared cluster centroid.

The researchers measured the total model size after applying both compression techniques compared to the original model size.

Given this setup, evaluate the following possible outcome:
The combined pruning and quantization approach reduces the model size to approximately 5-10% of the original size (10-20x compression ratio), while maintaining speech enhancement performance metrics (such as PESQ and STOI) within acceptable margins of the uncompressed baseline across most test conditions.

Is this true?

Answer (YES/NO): YES